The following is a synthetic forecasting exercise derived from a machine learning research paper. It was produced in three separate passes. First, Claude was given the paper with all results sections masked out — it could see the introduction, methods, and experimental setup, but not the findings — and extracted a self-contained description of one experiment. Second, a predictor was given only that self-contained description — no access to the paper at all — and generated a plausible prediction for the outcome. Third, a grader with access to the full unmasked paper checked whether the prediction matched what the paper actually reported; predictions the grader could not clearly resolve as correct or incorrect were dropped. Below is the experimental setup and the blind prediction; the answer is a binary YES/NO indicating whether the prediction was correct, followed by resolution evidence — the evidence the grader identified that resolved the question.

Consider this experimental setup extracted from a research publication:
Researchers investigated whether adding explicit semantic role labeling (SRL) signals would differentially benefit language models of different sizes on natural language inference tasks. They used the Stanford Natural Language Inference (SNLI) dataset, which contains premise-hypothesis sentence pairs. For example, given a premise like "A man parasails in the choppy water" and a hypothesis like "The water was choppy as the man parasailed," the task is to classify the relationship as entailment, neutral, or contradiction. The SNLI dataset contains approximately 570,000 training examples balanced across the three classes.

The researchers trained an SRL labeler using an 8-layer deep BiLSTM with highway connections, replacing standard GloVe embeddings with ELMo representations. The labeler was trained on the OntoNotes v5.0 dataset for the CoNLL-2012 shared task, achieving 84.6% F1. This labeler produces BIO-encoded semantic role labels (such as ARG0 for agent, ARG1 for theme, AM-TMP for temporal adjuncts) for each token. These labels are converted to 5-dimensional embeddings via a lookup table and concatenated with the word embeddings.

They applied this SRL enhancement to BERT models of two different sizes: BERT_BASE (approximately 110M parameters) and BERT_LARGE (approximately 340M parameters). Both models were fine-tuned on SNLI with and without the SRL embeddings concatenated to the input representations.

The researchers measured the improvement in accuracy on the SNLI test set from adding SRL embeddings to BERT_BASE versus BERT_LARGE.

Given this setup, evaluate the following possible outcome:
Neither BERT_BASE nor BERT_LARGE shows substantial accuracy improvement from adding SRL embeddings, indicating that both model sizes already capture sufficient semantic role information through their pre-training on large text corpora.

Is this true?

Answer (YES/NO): NO